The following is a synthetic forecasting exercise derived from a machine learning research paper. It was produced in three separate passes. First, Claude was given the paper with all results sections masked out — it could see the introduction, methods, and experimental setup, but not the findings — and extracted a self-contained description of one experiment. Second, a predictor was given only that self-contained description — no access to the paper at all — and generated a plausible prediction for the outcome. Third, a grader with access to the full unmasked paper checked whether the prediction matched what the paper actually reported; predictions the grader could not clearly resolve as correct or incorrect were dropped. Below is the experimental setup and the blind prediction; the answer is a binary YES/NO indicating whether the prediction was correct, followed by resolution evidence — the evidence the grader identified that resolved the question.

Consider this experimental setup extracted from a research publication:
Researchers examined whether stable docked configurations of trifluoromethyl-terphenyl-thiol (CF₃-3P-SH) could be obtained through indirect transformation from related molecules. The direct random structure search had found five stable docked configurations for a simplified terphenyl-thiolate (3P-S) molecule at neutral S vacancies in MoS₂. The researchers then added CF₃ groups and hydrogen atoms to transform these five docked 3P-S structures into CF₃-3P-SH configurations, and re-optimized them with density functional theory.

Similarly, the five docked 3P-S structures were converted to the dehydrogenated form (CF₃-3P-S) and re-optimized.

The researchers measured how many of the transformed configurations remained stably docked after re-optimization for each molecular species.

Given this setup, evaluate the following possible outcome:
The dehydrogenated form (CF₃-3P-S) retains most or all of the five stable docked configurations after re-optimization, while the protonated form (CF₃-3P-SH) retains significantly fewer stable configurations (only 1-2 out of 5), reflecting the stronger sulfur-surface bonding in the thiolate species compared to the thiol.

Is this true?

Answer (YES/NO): YES